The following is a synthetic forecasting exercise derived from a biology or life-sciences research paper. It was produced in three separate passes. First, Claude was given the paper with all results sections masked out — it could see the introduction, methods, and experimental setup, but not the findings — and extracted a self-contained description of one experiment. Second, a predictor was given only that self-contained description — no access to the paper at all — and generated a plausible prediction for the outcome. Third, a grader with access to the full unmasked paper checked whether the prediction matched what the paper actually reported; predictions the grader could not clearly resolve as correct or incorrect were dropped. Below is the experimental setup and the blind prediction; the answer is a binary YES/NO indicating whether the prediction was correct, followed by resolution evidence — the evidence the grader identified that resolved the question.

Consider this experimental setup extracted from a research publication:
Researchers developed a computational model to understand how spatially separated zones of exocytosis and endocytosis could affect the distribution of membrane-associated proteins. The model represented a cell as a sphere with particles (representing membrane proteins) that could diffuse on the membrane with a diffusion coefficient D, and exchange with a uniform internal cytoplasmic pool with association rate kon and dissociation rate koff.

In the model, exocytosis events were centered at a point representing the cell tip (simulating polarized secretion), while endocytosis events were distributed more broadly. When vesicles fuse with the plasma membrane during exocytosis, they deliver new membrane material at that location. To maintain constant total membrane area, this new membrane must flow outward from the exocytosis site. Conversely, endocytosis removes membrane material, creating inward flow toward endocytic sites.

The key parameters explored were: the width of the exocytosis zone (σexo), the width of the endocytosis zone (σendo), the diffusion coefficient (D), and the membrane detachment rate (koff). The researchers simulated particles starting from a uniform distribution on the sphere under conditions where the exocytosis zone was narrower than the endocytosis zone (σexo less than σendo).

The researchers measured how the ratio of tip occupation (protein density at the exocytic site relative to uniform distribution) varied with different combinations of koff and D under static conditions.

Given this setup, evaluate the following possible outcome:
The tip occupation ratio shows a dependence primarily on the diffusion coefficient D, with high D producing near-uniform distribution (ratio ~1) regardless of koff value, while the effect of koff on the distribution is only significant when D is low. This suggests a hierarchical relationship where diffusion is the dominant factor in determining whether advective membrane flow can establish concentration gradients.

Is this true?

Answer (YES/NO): NO